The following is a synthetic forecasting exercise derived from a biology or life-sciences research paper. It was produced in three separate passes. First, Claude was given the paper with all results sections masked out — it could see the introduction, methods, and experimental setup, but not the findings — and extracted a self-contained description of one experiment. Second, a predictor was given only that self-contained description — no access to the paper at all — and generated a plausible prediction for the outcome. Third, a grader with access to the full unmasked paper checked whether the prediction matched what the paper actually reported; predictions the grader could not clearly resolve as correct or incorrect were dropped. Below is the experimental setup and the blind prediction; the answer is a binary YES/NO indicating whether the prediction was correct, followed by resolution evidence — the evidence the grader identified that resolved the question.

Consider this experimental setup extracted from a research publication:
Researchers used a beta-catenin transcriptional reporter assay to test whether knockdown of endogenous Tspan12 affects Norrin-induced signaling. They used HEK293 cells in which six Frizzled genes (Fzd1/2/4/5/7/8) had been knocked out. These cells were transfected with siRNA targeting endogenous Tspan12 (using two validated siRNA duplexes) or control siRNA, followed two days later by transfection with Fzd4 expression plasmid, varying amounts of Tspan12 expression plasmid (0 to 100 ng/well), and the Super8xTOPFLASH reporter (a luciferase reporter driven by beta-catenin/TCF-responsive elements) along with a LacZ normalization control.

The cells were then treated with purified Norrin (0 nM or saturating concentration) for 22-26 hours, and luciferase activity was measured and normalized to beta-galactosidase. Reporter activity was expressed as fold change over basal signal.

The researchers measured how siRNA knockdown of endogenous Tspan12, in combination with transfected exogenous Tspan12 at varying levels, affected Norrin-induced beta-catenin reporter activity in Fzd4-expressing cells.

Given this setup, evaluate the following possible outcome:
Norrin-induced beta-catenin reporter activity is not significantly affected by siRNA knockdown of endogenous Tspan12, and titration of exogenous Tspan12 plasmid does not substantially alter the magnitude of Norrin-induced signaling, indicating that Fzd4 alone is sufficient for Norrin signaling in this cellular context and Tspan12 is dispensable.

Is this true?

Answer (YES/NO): NO